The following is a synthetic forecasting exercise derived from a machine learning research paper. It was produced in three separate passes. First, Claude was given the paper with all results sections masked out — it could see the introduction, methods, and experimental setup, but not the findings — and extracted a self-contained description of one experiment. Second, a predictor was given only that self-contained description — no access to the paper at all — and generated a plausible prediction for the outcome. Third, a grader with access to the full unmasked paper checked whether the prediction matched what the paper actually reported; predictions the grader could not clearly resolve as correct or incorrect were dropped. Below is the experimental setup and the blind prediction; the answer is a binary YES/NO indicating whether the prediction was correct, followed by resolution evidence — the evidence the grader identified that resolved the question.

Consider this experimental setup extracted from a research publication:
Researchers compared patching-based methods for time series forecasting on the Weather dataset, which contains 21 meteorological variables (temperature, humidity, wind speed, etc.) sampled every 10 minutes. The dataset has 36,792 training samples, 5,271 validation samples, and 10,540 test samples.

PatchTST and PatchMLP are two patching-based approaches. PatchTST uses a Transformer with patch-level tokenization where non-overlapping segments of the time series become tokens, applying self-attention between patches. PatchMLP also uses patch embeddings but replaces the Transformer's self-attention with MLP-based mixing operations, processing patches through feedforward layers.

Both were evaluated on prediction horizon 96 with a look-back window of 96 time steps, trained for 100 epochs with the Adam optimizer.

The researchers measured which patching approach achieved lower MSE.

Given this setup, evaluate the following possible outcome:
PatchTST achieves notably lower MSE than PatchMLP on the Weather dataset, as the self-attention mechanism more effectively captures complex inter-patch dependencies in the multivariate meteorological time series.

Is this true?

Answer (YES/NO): NO